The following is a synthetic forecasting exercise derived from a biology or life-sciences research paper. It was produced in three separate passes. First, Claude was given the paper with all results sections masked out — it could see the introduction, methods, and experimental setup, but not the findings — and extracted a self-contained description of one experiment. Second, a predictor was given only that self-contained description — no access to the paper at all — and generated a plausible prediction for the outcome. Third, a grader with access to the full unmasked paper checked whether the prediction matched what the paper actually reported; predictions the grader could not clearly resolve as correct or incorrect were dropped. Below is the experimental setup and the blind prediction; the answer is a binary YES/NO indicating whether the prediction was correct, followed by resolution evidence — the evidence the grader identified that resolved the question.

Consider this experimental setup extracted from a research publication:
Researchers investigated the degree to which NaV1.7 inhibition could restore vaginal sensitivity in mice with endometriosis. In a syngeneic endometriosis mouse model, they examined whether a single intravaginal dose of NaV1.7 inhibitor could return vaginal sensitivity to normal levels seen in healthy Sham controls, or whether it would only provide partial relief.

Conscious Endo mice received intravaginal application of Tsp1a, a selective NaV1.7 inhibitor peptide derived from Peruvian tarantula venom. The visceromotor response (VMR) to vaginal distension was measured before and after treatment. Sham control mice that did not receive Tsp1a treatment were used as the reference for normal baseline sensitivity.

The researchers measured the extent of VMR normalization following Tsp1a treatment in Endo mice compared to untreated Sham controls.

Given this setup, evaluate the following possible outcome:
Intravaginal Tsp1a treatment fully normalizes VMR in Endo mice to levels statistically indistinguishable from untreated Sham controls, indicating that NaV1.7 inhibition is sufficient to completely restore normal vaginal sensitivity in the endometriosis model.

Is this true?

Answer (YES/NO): YES